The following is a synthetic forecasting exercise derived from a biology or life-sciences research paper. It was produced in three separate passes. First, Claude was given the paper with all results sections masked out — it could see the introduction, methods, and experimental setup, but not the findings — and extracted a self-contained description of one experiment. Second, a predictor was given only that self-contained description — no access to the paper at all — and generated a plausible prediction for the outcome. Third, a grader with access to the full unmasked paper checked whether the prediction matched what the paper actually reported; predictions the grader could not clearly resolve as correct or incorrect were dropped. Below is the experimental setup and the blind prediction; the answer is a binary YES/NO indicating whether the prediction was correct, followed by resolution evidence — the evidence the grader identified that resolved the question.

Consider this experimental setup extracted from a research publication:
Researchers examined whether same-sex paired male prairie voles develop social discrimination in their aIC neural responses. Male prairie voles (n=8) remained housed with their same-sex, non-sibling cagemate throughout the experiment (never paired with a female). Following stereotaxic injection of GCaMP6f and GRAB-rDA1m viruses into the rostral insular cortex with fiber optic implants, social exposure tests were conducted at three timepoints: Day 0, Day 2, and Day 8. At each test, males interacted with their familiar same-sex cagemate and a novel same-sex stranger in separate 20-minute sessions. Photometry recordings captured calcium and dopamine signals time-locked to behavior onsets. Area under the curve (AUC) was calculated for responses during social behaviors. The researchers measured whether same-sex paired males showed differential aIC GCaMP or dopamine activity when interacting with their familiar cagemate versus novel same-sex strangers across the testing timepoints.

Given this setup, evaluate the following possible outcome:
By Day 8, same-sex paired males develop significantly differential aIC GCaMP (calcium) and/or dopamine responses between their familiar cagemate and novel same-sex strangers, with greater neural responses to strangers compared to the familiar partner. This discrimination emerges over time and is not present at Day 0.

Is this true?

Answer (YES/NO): NO